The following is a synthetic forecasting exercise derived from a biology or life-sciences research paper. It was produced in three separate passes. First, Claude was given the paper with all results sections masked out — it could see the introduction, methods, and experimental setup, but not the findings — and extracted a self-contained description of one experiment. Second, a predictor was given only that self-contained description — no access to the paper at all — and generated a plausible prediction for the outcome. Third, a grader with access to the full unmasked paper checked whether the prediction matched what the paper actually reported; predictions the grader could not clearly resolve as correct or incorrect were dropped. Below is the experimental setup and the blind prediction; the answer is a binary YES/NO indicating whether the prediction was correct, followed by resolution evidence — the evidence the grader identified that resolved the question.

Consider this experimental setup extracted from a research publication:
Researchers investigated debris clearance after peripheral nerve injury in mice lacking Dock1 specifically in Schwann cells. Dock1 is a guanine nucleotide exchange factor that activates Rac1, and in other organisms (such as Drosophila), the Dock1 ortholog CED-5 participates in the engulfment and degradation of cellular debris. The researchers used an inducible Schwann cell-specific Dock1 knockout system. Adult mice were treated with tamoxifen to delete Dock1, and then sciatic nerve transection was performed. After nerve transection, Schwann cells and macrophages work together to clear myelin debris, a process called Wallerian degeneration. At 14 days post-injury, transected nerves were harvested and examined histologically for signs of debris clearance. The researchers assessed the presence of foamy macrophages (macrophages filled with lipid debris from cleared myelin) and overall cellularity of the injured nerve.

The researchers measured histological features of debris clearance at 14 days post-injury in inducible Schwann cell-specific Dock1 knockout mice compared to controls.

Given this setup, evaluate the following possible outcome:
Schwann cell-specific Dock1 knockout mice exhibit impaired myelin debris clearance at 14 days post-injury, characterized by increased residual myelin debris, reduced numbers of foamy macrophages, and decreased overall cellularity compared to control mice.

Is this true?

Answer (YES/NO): NO